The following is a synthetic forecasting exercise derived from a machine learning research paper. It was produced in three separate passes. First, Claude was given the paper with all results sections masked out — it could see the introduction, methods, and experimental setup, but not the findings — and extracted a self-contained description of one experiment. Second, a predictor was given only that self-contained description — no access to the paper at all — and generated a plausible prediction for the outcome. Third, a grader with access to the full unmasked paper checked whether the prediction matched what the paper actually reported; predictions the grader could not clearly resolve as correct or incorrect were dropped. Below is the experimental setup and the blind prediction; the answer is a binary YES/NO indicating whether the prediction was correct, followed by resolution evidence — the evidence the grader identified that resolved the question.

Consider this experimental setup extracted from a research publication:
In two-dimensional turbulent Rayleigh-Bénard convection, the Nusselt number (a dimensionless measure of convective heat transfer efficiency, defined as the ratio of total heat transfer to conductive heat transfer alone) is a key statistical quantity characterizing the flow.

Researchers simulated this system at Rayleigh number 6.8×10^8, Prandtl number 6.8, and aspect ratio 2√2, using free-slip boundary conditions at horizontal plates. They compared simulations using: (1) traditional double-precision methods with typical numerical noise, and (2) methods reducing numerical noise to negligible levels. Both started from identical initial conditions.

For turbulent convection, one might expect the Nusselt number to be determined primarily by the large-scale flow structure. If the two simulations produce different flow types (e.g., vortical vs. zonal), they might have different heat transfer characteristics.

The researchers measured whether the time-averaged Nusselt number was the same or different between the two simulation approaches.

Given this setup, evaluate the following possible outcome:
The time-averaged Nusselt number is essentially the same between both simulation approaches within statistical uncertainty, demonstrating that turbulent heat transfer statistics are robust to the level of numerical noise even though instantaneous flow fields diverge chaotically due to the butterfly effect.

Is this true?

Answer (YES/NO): NO